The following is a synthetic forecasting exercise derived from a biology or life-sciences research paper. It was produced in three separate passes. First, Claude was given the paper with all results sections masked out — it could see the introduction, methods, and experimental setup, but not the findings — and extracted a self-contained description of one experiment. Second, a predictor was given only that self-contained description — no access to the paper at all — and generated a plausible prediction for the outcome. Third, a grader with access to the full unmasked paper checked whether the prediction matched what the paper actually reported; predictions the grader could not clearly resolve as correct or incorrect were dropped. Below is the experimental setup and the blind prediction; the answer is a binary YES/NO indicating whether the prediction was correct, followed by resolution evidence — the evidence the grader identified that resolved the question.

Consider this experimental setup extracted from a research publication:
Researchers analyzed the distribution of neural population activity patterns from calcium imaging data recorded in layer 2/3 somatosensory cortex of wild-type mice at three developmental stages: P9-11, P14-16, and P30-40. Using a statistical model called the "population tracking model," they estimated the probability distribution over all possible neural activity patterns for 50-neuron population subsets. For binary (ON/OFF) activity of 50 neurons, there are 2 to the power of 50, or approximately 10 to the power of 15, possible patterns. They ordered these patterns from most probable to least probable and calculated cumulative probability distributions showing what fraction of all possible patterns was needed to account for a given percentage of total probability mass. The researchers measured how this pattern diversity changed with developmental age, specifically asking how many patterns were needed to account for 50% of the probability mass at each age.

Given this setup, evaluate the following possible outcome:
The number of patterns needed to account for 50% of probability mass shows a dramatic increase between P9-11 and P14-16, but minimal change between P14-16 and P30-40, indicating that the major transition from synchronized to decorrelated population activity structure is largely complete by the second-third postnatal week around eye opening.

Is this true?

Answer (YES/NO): YES